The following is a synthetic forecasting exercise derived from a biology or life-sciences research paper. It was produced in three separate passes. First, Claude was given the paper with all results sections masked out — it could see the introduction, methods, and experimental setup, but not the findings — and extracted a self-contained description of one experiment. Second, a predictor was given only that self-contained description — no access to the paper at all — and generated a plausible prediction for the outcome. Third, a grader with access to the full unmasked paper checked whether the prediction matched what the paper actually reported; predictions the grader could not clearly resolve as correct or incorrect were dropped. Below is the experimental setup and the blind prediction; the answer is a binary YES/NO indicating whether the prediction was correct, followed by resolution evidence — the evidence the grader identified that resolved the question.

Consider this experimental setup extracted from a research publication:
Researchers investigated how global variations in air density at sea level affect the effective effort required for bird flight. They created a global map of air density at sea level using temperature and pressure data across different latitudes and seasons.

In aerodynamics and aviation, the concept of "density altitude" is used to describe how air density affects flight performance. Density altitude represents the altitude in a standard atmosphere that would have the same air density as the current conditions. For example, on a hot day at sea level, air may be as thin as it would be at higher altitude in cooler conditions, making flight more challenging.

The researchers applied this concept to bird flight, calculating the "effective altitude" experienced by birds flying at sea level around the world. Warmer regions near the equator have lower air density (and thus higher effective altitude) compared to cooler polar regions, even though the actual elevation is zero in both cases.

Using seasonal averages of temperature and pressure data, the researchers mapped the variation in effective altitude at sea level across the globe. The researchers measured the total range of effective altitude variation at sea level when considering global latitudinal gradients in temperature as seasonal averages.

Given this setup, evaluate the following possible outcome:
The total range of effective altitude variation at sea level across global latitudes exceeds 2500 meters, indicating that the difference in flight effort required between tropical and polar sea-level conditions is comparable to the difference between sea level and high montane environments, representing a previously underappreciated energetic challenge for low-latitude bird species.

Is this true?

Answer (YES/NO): NO